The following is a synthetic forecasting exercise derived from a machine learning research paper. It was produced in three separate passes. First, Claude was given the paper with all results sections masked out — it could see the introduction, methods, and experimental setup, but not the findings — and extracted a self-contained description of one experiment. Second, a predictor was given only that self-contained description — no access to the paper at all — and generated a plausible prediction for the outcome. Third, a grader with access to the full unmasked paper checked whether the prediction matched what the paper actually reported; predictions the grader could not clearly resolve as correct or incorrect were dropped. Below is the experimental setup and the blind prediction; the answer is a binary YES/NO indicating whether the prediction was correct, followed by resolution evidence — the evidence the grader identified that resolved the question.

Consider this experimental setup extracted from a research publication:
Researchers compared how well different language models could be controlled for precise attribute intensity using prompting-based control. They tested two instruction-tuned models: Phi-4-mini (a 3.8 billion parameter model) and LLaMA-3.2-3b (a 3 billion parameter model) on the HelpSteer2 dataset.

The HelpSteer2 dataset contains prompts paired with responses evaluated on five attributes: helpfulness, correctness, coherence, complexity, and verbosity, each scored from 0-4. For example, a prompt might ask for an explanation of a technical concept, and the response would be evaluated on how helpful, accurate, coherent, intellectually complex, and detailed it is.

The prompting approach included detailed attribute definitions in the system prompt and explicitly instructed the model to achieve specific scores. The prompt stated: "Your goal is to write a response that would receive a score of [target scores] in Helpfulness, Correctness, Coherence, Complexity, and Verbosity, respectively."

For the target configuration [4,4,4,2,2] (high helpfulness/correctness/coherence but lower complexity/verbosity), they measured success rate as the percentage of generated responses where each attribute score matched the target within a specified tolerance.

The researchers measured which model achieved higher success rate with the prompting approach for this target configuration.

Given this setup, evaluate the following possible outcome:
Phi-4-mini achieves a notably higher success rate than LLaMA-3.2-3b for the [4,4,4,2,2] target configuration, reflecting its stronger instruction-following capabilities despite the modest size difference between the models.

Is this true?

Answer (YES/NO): NO